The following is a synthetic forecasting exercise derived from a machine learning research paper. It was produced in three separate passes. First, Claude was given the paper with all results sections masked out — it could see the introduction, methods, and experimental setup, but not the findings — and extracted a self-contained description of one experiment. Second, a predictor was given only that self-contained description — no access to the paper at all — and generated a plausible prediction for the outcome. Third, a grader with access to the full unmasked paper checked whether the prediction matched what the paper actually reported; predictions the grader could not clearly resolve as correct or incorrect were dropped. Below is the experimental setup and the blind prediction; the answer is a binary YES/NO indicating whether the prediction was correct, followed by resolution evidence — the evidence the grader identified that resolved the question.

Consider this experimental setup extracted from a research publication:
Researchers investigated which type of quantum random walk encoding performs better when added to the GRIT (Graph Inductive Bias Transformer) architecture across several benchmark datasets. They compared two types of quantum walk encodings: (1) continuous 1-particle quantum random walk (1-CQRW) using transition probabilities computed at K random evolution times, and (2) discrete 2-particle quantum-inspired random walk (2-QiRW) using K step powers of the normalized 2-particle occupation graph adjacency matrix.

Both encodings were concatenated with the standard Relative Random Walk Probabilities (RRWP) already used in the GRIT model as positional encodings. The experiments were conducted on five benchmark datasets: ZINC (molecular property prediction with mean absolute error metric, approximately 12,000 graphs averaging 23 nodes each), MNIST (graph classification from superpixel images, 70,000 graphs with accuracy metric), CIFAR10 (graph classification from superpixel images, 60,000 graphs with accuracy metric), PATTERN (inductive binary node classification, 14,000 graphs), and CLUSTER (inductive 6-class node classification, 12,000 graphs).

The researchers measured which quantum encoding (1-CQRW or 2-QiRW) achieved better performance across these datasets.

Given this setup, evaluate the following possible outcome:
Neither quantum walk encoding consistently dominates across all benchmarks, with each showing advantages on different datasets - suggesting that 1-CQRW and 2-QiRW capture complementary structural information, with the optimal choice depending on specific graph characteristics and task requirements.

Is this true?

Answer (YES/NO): YES